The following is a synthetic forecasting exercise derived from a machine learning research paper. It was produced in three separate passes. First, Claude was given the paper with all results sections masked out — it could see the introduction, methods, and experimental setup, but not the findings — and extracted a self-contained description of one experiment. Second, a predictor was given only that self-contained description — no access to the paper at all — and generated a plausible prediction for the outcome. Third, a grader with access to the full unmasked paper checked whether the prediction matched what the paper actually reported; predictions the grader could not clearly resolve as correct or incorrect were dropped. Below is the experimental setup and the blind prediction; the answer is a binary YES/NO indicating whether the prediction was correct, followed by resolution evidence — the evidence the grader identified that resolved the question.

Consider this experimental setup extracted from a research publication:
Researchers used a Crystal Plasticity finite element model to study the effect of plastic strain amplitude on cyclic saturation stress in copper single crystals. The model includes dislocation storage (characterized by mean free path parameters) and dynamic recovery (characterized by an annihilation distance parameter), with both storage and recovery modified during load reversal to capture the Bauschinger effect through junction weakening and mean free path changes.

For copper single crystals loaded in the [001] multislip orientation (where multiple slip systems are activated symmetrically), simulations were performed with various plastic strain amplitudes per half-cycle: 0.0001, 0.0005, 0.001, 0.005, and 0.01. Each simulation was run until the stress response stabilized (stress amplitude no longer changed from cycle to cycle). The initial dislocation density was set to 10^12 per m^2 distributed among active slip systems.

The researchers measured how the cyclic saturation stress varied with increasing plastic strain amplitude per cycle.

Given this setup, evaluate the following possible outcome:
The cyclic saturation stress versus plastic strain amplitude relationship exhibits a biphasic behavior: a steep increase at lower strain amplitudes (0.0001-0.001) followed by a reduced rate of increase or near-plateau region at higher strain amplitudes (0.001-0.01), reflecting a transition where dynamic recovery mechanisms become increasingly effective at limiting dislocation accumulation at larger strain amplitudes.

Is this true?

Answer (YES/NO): NO